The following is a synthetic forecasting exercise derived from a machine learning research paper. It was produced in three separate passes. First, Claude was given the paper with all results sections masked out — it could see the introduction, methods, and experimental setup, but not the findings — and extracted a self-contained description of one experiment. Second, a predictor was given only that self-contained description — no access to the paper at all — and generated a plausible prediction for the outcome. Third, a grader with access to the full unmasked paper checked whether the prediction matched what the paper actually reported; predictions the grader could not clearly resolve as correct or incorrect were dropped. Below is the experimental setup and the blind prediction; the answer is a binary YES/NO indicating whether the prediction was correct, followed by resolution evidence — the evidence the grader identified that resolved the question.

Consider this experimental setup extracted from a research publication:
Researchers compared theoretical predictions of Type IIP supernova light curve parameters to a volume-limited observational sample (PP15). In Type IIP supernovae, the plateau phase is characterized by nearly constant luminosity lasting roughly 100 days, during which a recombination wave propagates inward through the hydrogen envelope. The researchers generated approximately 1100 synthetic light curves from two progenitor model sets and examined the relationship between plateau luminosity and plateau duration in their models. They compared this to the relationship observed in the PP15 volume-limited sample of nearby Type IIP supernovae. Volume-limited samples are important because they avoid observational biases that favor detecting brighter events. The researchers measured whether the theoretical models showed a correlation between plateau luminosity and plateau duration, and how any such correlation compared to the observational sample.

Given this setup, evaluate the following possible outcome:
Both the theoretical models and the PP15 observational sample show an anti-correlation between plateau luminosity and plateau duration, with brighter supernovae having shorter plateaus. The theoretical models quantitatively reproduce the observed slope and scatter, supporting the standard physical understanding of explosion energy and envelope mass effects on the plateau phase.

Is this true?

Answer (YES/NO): NO